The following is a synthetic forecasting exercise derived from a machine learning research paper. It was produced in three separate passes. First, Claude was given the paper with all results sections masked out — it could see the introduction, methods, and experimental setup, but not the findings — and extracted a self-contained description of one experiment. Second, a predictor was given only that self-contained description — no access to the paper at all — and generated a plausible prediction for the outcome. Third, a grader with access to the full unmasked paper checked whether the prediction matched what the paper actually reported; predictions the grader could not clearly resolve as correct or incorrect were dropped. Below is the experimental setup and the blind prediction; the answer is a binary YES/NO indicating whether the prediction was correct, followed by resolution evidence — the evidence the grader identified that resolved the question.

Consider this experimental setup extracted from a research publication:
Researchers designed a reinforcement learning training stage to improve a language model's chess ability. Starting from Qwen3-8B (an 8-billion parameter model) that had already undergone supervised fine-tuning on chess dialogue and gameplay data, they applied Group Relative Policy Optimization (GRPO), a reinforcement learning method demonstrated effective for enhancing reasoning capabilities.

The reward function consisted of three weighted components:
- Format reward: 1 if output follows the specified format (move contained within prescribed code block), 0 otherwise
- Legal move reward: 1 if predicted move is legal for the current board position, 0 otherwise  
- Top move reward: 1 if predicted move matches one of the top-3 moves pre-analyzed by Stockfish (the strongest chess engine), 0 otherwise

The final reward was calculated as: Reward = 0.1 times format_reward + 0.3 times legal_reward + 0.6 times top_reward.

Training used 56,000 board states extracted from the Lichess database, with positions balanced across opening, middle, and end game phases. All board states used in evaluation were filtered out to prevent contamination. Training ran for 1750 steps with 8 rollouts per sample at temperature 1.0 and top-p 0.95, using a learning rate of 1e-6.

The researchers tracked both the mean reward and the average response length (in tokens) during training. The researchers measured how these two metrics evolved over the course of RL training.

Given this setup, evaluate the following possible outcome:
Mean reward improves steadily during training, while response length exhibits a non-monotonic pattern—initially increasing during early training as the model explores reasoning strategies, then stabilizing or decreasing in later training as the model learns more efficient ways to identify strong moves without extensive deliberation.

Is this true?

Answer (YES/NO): NO